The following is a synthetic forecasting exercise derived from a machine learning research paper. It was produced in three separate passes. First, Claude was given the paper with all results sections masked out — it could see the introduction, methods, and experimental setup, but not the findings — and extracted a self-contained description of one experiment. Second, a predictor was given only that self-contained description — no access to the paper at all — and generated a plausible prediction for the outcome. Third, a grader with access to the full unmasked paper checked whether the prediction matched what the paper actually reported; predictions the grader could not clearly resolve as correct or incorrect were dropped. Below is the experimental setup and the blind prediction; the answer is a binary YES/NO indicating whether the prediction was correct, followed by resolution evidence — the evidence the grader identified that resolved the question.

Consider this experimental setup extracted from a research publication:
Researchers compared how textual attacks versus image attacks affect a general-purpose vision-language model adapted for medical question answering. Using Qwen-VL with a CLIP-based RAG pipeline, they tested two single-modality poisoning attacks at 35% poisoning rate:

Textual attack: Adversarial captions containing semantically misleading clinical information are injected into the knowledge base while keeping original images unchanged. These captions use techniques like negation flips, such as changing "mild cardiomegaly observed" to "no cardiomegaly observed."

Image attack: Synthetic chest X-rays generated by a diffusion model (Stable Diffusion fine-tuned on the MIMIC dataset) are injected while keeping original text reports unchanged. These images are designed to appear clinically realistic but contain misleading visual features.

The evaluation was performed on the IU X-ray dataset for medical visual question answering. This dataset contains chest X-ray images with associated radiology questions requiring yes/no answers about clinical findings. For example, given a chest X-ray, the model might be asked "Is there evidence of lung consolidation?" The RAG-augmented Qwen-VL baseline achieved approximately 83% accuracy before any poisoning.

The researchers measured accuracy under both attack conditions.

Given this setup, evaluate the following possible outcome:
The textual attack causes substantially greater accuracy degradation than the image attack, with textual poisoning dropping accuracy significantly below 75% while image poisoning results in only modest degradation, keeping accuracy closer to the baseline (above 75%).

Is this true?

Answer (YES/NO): NO